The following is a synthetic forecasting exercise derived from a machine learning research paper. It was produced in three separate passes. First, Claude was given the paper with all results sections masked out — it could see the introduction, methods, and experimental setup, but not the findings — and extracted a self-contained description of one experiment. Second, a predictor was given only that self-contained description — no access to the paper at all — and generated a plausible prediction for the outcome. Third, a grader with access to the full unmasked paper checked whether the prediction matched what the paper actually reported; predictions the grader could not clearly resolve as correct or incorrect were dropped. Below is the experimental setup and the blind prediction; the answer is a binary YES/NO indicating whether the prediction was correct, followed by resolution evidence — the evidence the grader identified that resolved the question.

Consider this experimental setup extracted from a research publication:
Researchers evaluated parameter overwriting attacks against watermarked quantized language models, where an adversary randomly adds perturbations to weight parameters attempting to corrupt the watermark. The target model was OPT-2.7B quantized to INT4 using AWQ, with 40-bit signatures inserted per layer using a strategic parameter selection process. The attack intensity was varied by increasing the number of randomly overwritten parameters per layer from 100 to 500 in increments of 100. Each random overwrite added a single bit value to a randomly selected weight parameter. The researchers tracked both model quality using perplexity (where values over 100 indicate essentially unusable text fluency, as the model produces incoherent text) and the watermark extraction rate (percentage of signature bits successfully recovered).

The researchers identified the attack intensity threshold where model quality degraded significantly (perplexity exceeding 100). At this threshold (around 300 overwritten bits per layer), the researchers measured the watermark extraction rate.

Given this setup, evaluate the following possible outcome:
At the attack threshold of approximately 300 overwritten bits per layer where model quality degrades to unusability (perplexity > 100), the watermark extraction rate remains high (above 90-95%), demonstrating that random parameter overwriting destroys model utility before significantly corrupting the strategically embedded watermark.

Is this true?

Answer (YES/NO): YES